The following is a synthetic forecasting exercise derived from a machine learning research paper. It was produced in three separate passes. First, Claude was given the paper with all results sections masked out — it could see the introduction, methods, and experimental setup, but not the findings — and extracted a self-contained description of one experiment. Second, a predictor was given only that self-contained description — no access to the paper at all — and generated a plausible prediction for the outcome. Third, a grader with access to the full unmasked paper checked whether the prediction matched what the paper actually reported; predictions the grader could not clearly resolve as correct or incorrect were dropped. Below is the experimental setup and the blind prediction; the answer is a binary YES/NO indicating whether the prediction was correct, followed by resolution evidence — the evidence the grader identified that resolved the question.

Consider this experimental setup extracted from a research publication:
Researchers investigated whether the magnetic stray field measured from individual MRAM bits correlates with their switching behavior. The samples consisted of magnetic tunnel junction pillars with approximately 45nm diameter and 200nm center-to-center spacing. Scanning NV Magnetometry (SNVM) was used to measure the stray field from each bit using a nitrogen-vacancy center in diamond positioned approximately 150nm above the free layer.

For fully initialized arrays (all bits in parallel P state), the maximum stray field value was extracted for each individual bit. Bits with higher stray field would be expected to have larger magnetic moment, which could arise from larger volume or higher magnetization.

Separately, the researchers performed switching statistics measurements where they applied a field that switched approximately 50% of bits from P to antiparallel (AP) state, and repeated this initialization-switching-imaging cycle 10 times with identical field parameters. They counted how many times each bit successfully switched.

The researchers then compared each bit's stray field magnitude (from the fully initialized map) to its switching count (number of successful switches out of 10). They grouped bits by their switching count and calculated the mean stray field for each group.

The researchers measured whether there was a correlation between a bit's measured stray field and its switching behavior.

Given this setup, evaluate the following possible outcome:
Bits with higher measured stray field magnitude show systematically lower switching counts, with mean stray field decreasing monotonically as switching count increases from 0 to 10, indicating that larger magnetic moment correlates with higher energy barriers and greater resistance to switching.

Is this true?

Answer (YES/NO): NO